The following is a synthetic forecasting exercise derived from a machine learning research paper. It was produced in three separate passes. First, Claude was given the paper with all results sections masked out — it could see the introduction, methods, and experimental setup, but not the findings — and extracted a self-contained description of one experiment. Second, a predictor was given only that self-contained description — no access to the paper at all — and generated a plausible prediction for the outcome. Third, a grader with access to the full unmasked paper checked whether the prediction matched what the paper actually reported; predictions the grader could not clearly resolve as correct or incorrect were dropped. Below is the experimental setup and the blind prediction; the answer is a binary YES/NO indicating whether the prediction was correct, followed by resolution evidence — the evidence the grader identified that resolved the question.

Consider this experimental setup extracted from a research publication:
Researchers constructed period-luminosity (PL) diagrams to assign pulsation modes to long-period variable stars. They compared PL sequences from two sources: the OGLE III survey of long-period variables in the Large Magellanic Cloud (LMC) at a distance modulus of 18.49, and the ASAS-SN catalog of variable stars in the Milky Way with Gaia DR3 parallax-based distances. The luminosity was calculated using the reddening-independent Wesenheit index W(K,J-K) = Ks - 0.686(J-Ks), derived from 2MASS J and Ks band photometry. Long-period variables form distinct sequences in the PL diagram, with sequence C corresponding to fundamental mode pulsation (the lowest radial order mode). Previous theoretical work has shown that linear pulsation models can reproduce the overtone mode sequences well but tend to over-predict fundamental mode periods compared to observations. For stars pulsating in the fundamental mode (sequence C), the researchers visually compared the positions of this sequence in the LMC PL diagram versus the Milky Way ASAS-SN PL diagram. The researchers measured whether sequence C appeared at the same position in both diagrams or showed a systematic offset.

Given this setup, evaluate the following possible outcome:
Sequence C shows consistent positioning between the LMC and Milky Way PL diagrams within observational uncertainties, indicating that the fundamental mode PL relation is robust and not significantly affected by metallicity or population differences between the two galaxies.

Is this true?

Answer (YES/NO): NO